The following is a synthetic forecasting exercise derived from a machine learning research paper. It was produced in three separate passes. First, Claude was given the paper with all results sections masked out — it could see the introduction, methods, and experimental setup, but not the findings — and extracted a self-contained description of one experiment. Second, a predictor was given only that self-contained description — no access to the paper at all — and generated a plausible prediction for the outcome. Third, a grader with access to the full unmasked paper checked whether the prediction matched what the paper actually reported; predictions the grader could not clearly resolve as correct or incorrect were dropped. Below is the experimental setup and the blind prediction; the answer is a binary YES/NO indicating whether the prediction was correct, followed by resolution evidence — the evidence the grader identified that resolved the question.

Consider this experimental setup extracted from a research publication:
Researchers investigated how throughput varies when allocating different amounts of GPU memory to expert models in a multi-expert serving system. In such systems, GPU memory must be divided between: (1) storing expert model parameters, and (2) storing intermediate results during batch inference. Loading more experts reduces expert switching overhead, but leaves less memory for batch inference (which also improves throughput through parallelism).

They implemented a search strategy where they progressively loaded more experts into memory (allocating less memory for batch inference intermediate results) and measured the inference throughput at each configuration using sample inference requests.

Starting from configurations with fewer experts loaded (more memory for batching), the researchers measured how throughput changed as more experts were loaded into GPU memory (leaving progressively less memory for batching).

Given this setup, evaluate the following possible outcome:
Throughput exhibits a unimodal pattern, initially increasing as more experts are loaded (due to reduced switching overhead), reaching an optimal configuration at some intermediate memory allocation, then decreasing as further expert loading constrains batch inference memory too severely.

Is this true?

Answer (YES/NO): YES